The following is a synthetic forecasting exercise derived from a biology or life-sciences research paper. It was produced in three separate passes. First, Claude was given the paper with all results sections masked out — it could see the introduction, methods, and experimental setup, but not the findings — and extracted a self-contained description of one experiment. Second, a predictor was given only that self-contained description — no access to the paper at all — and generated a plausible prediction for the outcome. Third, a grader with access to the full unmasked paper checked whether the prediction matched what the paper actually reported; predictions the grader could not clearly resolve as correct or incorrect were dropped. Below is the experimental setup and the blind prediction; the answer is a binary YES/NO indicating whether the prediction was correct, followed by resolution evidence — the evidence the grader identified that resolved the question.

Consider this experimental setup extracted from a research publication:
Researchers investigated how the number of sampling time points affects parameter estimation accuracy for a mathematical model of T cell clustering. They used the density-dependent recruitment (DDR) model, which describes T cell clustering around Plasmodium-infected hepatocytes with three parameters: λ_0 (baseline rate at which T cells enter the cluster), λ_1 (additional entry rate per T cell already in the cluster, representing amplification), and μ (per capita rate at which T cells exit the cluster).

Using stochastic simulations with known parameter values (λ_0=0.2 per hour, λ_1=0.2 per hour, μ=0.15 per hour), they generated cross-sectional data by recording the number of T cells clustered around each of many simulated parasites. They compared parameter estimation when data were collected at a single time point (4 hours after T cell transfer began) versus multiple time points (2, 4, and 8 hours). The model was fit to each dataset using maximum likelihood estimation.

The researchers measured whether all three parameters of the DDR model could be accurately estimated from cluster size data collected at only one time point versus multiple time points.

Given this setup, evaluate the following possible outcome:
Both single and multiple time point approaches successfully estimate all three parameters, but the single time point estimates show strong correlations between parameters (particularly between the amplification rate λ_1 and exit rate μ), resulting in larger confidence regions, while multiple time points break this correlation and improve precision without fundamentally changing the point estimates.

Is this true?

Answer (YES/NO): NO